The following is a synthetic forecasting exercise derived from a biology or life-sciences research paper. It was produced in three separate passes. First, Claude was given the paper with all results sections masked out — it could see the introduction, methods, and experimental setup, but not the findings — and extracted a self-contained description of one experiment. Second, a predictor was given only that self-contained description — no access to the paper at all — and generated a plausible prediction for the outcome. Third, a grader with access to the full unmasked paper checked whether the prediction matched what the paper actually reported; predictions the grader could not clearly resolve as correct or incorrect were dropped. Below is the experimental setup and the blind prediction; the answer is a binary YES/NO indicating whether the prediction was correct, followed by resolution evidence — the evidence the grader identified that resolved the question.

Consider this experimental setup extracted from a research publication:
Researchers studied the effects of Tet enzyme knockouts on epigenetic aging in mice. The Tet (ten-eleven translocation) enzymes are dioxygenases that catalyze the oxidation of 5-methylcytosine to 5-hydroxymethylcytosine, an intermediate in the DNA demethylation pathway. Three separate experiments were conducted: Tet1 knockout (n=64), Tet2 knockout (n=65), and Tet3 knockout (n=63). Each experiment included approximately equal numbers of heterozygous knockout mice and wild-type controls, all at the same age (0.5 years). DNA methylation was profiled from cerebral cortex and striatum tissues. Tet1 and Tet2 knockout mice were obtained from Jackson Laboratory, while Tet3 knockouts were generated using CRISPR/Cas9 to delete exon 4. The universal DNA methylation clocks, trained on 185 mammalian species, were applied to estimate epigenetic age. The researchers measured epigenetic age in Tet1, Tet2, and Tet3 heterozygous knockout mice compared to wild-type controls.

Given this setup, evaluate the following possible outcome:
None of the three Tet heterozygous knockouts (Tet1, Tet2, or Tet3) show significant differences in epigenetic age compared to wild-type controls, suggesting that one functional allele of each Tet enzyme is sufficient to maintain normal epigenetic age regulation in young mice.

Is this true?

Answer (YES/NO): NO